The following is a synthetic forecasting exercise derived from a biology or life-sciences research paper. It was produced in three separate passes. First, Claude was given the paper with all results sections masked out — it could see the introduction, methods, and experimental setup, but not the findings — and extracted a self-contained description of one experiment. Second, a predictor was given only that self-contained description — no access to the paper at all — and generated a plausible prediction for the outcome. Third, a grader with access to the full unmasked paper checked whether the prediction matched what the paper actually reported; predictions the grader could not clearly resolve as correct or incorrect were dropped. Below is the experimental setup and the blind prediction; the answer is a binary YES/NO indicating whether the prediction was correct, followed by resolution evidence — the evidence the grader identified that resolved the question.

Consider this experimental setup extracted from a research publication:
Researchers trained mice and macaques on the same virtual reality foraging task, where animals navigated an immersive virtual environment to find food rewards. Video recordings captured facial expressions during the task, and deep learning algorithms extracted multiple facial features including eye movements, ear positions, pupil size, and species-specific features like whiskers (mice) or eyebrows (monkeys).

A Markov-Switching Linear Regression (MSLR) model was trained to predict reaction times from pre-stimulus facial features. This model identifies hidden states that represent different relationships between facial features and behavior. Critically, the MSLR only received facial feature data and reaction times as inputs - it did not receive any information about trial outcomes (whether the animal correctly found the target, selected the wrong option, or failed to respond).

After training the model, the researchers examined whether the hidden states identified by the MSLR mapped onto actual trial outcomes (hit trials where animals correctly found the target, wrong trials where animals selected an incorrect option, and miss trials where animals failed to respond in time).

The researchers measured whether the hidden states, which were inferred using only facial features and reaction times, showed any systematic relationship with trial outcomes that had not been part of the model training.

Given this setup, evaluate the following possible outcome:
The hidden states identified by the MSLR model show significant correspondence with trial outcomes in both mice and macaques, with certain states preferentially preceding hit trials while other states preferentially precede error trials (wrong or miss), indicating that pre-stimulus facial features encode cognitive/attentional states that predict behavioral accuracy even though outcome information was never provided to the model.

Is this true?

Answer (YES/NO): YES